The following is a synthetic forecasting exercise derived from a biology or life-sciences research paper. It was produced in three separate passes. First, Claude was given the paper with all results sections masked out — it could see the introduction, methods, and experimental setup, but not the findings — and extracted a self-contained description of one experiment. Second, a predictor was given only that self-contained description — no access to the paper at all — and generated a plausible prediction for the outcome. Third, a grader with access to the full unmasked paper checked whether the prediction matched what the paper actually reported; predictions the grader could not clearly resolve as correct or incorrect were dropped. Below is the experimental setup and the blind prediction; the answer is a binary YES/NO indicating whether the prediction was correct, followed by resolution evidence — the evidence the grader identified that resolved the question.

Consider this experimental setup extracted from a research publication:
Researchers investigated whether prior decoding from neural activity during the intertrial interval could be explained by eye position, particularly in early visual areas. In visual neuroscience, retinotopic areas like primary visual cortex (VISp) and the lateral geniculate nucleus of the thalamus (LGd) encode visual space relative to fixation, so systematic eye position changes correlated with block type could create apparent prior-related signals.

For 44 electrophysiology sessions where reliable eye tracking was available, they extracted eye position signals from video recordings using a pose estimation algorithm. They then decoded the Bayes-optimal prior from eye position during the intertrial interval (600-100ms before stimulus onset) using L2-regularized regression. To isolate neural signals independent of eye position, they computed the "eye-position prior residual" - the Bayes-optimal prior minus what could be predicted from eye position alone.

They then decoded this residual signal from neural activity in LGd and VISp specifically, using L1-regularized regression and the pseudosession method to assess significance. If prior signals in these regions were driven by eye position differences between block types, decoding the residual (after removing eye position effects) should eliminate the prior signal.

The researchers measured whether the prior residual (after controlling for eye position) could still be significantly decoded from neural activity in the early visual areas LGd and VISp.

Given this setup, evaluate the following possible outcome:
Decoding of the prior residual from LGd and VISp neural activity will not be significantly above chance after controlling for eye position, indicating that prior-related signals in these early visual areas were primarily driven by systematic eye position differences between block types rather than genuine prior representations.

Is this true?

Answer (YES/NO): NO